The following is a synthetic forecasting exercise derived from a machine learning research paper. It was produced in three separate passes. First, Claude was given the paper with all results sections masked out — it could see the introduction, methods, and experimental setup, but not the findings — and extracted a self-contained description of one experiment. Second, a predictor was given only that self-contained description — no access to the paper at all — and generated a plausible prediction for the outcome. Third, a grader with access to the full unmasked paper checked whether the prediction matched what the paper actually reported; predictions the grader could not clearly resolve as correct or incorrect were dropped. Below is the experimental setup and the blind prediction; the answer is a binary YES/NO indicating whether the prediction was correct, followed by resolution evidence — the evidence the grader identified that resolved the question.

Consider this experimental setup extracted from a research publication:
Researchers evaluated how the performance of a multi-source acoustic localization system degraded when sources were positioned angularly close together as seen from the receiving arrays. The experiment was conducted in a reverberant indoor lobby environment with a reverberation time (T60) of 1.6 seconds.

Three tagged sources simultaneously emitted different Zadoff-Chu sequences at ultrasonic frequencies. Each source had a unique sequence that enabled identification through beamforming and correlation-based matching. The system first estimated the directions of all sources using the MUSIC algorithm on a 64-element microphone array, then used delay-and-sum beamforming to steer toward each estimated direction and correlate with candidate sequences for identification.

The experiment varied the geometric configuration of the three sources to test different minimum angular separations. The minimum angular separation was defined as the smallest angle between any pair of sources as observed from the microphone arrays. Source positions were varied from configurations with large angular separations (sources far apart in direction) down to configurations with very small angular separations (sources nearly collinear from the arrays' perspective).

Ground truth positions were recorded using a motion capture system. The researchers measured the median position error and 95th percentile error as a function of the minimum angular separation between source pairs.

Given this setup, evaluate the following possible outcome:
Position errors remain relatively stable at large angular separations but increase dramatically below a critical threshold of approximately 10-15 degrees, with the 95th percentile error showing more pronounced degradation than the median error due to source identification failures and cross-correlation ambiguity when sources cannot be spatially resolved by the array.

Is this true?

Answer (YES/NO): NO